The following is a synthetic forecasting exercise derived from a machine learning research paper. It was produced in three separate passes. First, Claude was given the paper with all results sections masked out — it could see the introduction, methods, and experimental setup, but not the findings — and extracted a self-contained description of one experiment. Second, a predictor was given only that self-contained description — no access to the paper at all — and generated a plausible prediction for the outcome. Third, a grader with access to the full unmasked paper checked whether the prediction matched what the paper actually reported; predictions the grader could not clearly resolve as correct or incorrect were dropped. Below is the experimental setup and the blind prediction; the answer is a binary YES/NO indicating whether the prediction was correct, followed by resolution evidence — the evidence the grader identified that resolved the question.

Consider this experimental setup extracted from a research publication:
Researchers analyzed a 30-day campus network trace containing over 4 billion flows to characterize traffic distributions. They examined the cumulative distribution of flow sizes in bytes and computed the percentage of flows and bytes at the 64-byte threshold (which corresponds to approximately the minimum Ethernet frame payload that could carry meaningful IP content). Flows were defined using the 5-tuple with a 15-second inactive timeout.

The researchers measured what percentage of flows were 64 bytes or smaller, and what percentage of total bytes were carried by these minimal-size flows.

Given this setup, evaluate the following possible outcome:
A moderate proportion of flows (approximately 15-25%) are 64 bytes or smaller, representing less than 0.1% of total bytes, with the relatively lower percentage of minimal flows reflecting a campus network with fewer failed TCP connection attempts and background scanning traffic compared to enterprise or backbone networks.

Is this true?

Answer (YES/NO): NO